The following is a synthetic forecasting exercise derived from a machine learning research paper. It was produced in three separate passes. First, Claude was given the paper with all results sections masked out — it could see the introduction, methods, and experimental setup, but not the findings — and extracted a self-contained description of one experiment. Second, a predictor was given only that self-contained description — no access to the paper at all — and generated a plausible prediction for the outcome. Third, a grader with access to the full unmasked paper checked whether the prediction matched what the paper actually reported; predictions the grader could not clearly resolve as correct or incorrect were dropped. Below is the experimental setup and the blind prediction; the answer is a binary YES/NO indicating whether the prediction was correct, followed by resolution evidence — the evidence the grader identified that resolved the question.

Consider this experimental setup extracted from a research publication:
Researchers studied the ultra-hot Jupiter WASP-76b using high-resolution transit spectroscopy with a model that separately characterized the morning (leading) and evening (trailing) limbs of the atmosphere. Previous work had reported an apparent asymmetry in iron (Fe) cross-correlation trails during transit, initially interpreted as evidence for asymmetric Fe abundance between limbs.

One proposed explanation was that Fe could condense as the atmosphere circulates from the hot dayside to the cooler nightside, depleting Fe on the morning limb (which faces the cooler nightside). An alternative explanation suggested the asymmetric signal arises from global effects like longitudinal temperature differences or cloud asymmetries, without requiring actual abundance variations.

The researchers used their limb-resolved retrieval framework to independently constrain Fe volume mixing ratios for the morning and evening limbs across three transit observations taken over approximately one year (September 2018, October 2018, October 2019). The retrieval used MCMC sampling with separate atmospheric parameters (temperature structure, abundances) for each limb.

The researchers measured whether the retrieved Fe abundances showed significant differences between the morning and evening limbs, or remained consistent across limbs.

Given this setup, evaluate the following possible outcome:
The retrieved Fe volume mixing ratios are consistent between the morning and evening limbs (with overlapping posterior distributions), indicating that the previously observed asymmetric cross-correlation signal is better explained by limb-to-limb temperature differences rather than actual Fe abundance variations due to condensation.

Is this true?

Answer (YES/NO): YES